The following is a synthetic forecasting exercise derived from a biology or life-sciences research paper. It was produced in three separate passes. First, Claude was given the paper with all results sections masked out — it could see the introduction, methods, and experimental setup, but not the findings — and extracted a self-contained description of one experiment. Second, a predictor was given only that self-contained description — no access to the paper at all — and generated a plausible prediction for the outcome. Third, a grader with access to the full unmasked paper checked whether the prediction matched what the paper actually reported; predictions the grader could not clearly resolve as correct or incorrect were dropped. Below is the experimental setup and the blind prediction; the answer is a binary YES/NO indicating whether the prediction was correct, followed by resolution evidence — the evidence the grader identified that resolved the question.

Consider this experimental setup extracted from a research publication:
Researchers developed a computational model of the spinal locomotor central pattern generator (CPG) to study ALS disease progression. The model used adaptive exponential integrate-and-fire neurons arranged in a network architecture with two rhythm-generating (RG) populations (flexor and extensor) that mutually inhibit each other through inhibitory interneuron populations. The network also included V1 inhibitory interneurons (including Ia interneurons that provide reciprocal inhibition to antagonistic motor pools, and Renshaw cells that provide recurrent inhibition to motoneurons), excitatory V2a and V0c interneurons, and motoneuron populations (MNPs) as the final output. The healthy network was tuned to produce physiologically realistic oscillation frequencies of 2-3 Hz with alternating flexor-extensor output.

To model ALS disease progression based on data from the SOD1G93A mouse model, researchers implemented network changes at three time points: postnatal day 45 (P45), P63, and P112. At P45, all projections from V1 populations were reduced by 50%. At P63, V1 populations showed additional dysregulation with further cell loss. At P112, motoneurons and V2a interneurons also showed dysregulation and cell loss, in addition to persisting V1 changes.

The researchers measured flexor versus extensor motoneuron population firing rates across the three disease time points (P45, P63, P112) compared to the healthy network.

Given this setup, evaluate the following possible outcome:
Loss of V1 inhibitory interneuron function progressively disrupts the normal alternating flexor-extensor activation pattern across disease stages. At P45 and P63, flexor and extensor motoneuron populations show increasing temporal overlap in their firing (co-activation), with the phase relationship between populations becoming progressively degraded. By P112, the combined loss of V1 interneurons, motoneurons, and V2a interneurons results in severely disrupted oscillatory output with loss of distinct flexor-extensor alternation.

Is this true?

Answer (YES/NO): NO